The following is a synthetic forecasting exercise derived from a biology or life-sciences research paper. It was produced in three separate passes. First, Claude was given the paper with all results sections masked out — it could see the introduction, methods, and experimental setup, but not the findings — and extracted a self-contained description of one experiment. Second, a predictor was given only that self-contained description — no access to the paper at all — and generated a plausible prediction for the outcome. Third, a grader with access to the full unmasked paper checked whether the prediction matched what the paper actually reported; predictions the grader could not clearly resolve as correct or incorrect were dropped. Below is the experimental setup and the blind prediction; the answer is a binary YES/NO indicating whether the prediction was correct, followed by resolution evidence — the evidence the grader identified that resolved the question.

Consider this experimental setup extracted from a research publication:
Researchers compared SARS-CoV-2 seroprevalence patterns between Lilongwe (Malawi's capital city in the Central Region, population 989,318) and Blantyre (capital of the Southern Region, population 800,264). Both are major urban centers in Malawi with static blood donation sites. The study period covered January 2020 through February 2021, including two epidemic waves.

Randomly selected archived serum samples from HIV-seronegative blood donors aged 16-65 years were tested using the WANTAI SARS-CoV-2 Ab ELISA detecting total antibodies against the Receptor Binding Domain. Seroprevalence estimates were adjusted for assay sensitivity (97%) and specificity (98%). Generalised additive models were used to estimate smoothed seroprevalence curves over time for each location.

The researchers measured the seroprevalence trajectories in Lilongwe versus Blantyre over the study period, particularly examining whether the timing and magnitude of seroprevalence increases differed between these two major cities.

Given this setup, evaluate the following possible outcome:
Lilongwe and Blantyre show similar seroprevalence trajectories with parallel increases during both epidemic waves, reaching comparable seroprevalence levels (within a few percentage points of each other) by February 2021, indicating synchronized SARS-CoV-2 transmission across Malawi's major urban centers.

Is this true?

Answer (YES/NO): YES